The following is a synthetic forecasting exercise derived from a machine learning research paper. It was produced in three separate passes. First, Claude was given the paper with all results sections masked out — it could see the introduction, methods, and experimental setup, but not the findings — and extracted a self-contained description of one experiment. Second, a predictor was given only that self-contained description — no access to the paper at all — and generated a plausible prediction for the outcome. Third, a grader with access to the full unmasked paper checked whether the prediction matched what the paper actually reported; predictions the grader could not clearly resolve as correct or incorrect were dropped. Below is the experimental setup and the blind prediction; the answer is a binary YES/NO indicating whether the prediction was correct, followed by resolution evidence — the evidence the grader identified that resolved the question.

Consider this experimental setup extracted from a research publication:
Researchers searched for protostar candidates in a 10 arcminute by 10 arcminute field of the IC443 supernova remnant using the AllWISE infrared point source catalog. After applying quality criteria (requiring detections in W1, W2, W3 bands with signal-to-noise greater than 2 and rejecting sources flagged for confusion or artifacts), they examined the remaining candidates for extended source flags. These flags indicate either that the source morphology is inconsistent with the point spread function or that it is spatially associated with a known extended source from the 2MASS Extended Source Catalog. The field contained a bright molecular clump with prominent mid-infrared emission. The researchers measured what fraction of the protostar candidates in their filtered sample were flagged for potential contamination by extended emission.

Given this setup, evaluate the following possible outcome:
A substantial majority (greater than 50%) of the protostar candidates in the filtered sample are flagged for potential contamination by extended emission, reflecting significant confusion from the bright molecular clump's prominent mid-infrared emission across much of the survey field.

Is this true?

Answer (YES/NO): YES